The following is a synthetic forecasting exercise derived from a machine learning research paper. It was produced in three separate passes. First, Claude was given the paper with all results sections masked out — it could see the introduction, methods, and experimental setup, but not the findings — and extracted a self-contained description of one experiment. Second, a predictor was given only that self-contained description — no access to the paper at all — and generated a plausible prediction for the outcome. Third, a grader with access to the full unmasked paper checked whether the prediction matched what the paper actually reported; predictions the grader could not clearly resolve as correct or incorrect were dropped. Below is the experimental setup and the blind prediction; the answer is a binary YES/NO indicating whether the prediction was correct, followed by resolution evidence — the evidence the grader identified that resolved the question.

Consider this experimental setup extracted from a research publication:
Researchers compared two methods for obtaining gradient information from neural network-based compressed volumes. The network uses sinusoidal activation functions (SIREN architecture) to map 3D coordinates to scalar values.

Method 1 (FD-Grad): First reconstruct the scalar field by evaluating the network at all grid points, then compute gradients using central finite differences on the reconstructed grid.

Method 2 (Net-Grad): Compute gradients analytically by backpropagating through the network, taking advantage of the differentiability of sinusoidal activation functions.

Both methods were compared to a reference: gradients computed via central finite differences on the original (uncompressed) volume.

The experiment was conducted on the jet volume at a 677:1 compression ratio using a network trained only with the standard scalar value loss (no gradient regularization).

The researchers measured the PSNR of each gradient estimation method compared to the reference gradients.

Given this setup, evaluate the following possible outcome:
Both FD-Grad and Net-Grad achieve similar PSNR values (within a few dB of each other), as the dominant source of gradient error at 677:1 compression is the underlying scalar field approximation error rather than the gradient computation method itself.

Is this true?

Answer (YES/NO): NO